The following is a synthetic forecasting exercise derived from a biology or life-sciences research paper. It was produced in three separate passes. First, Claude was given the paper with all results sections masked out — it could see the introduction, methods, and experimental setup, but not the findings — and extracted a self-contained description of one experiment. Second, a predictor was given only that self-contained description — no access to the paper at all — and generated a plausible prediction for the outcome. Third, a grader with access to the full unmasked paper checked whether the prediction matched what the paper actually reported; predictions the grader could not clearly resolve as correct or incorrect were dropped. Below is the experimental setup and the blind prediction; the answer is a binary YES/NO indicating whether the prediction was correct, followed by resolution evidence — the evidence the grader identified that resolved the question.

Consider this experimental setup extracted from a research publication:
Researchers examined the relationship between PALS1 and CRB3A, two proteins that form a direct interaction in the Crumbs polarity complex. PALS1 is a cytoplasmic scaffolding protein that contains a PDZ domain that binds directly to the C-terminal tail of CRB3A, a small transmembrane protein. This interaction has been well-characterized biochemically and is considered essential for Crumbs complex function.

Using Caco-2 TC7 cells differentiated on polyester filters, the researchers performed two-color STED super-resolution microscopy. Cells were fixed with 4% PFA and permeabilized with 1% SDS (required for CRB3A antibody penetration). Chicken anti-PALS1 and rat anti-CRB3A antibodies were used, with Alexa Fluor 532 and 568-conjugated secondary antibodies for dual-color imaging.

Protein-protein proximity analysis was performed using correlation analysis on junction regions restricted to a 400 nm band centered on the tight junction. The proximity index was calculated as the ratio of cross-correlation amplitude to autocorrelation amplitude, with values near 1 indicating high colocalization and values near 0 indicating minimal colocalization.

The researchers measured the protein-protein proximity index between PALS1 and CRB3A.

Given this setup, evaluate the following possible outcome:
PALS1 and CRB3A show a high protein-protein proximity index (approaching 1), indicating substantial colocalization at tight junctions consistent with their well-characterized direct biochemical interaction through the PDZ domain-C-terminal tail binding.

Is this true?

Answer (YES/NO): NO